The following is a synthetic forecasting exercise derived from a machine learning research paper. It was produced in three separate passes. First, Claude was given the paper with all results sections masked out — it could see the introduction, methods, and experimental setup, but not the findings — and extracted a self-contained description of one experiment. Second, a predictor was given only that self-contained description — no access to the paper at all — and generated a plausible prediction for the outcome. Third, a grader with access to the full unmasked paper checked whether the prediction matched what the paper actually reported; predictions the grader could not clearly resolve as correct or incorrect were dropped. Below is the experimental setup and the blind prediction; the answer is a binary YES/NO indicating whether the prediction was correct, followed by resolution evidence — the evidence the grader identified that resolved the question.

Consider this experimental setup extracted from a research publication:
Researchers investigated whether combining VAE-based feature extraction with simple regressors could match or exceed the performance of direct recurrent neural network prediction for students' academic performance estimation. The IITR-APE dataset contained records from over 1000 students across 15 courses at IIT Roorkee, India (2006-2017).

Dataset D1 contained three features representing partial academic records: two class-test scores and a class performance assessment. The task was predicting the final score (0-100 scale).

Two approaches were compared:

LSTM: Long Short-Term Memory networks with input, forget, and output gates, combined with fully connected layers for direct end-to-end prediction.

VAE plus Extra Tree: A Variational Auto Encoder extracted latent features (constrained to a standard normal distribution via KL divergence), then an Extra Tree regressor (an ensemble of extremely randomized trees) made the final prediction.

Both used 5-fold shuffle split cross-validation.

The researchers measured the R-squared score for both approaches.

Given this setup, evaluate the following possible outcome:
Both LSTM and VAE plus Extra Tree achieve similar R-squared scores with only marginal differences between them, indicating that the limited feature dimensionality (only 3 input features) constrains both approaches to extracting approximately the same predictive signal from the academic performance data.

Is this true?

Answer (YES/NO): NO